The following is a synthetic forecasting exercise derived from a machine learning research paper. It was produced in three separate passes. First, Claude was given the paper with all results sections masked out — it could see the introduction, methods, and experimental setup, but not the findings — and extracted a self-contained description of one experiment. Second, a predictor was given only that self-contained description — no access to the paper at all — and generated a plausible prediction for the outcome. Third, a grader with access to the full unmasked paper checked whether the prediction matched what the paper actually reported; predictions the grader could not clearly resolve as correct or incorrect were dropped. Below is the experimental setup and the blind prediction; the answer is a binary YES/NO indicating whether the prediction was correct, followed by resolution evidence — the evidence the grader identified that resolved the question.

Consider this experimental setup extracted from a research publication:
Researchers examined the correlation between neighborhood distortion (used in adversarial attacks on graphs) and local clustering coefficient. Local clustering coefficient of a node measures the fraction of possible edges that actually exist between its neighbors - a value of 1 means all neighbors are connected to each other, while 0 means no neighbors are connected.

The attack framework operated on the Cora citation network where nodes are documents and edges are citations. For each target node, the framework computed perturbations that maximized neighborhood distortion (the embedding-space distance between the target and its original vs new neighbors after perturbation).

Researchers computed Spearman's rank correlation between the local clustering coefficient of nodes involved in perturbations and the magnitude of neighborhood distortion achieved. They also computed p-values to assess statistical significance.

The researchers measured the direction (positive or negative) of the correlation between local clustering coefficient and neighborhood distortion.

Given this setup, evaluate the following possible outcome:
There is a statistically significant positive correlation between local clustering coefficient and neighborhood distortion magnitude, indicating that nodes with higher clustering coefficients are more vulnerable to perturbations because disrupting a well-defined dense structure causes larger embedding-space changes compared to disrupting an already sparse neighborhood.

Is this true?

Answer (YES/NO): YES